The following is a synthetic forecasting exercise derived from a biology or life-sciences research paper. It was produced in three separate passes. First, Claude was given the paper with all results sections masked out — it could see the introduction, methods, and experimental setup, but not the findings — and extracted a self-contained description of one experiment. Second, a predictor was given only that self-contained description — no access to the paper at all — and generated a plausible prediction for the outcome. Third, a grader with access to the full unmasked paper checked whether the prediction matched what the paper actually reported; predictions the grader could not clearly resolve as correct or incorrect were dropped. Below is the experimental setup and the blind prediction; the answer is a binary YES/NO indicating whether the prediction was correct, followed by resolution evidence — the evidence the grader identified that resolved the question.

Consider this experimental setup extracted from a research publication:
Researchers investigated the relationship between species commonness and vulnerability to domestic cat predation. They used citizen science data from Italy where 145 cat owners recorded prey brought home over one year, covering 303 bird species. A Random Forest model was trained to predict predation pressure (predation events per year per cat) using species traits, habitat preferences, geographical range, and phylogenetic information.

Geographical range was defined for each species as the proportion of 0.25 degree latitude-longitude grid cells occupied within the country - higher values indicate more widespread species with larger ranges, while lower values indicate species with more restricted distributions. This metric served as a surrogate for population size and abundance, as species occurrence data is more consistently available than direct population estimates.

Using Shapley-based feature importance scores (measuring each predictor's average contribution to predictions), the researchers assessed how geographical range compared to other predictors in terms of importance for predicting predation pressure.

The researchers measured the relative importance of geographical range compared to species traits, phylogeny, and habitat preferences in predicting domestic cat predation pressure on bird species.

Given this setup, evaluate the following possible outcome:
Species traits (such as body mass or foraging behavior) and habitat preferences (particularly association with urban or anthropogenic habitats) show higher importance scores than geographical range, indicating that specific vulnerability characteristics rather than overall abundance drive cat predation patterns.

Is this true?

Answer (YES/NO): NO